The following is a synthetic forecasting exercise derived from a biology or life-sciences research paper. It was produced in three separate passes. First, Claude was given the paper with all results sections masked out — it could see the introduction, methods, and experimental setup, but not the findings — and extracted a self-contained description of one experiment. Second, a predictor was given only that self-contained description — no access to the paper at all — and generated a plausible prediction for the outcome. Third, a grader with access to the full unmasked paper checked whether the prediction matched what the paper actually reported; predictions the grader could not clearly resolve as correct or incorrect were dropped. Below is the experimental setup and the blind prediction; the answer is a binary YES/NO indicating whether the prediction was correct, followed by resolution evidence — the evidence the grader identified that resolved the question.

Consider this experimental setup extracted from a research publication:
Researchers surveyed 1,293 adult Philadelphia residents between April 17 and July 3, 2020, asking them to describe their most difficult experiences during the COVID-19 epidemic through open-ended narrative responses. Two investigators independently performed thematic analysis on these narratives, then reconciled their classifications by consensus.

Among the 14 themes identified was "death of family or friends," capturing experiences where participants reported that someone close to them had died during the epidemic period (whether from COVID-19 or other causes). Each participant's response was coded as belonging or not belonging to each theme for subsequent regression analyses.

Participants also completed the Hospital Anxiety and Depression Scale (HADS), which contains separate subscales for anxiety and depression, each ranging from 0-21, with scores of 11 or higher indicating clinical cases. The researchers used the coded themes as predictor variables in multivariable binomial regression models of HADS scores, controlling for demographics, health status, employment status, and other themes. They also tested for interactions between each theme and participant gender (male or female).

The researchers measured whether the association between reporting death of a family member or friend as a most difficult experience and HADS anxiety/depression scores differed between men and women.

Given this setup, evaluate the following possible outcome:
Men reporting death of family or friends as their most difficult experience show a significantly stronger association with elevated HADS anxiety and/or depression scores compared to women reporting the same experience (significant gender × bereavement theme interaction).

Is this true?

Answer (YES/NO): YES